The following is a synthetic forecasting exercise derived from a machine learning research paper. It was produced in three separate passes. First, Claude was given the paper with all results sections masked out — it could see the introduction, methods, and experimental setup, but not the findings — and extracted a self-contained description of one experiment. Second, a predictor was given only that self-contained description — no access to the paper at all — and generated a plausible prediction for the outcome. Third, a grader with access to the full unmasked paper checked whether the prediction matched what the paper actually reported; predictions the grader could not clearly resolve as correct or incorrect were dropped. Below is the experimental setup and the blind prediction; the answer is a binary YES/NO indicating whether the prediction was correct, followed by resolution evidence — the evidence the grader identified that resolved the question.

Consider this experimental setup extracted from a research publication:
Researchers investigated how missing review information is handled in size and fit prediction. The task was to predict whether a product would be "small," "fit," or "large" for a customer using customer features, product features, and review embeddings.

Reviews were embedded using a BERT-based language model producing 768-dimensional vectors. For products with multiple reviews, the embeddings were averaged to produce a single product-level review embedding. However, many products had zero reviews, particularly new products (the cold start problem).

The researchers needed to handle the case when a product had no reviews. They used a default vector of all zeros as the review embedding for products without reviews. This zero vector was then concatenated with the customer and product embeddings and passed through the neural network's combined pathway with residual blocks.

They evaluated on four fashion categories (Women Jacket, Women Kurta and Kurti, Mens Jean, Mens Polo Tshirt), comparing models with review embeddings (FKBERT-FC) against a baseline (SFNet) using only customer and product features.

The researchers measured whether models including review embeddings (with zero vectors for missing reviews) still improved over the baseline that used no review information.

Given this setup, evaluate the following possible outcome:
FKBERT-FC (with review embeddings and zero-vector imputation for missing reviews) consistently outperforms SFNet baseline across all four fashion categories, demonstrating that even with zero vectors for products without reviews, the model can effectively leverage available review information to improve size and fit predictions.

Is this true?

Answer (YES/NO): YES